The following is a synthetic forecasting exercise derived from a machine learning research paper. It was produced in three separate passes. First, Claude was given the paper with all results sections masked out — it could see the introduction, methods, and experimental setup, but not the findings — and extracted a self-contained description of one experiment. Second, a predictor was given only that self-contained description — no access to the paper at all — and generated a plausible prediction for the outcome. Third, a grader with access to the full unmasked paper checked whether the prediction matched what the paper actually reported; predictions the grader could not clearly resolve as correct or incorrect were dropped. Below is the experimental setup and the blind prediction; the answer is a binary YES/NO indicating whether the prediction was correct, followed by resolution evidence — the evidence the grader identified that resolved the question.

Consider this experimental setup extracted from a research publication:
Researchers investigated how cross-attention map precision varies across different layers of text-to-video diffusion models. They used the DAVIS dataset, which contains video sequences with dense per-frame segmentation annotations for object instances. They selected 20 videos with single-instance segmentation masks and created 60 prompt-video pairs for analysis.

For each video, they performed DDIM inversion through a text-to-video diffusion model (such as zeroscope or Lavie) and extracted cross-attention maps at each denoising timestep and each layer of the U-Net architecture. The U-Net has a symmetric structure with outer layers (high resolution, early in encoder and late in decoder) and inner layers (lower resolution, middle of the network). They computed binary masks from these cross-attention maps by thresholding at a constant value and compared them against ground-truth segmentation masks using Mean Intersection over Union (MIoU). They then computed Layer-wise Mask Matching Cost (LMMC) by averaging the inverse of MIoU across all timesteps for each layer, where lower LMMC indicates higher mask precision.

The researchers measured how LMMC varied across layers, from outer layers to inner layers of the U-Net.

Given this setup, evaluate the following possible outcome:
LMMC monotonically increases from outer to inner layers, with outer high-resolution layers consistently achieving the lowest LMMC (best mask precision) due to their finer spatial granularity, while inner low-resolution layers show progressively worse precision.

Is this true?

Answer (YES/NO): NO